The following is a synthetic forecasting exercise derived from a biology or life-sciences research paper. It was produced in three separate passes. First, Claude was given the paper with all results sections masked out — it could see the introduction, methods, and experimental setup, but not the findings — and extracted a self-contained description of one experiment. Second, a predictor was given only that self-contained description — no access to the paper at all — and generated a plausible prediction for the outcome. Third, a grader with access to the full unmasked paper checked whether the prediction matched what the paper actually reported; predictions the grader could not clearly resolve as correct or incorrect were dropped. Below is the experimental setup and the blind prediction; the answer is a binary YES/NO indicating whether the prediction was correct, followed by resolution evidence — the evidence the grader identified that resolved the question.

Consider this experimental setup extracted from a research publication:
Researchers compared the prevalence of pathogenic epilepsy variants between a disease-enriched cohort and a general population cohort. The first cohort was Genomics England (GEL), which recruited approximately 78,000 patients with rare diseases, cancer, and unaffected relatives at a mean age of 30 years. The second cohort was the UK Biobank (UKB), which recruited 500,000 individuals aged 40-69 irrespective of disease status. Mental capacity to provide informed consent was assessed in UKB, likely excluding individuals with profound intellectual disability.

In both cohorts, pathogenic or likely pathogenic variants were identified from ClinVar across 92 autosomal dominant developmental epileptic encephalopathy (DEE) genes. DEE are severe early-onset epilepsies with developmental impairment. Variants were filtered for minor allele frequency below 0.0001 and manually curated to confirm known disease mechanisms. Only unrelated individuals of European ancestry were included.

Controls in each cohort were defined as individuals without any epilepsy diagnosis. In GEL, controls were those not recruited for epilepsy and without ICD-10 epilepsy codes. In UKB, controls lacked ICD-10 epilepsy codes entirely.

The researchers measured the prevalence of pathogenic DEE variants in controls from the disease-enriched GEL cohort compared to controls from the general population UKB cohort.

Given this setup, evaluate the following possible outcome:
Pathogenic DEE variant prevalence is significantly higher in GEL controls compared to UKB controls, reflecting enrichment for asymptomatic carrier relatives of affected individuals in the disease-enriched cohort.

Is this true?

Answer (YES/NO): NO